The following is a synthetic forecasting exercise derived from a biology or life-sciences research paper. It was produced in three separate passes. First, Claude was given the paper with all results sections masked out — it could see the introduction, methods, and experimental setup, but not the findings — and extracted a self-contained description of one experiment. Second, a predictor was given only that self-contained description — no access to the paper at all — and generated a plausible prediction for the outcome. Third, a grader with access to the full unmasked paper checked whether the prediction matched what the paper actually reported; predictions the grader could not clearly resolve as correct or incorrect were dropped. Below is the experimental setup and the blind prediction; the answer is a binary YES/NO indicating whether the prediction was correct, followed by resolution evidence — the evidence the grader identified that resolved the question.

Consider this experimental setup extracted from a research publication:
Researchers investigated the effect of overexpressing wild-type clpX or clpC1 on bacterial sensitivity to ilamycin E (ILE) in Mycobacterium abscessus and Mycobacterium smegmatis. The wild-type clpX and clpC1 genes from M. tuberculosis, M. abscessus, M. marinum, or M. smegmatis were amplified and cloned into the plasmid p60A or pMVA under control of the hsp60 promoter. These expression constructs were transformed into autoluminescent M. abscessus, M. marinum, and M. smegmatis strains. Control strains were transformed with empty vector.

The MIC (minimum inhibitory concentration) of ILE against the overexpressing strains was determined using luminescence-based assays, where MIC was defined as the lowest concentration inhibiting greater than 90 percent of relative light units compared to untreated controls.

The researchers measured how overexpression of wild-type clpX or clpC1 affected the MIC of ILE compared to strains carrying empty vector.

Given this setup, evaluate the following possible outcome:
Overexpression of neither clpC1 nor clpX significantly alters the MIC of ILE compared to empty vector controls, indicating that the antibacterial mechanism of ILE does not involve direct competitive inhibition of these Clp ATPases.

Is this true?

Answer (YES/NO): NO